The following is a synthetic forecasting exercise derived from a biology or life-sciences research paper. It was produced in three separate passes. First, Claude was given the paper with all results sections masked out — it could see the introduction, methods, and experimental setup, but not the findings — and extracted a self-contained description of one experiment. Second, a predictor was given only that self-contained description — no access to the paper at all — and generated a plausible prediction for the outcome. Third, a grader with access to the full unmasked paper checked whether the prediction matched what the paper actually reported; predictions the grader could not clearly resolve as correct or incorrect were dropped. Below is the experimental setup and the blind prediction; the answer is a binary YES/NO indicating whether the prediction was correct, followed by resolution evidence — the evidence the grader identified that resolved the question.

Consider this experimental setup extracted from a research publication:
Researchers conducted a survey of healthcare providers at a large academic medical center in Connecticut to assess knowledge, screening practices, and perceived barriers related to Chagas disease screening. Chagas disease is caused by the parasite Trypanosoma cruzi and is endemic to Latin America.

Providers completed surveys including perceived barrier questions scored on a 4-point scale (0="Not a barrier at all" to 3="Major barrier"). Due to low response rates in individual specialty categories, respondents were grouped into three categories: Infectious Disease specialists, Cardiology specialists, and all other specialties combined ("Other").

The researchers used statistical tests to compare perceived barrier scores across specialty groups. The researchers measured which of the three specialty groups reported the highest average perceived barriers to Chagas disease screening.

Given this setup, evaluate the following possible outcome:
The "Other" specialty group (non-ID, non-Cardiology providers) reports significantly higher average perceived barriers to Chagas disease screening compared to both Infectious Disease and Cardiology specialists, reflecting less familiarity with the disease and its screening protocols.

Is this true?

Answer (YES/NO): NO